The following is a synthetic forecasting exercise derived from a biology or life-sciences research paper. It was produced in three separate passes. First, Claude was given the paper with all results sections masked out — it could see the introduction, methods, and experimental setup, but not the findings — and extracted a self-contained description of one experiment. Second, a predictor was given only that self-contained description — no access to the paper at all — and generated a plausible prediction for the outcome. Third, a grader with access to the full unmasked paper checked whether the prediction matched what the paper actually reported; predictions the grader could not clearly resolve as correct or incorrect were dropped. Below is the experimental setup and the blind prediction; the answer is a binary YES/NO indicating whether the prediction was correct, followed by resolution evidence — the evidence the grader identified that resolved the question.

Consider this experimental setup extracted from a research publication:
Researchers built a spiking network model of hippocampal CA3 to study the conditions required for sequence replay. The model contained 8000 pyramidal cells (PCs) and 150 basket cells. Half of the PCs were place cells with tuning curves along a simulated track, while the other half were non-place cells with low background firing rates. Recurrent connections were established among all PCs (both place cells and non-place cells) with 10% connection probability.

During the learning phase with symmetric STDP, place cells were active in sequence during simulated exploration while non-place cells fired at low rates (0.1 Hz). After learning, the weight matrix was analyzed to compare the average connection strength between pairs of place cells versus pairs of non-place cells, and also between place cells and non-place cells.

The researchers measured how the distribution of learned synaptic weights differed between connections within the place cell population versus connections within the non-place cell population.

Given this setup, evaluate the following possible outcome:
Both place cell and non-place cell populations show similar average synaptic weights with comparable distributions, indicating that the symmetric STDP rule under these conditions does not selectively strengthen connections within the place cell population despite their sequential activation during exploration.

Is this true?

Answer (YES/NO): NO